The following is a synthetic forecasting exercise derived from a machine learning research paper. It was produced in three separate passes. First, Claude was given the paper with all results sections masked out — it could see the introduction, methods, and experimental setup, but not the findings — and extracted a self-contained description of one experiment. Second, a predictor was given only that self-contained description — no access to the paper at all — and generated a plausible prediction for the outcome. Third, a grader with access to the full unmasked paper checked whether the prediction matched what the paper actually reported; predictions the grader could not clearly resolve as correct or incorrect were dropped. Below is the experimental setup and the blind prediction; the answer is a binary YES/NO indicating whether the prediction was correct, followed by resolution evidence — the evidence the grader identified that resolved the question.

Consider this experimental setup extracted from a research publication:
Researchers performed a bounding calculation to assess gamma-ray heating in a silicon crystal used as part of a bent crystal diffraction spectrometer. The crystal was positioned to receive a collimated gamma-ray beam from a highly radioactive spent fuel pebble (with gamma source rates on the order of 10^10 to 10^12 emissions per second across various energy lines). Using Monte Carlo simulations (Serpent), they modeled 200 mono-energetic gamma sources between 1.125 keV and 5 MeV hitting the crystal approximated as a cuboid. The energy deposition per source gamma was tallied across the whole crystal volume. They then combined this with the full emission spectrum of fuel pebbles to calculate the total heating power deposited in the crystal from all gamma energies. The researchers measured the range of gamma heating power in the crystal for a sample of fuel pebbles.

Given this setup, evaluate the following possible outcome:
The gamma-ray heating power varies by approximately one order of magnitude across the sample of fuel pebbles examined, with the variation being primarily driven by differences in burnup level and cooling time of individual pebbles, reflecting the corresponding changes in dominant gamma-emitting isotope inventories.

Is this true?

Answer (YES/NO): NO